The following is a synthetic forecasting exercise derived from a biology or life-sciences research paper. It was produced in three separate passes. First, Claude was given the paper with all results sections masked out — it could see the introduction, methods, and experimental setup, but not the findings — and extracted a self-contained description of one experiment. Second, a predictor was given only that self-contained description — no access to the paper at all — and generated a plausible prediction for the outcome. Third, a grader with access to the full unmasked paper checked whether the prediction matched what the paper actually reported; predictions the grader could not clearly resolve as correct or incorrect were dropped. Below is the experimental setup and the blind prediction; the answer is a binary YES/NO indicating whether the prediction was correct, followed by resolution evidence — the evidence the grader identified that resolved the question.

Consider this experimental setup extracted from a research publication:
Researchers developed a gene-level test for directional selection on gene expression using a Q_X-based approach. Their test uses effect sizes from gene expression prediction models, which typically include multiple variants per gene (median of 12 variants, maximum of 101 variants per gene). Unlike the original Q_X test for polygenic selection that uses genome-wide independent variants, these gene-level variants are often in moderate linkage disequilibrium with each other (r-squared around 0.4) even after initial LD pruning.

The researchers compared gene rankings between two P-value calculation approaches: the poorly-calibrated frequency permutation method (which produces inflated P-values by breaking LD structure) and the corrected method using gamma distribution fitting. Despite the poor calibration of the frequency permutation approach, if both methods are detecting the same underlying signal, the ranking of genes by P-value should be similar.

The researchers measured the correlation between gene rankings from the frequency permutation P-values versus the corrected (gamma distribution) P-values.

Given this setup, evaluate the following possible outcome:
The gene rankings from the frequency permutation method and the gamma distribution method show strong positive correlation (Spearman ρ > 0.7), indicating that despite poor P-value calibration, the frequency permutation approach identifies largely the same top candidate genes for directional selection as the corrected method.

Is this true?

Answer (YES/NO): YES